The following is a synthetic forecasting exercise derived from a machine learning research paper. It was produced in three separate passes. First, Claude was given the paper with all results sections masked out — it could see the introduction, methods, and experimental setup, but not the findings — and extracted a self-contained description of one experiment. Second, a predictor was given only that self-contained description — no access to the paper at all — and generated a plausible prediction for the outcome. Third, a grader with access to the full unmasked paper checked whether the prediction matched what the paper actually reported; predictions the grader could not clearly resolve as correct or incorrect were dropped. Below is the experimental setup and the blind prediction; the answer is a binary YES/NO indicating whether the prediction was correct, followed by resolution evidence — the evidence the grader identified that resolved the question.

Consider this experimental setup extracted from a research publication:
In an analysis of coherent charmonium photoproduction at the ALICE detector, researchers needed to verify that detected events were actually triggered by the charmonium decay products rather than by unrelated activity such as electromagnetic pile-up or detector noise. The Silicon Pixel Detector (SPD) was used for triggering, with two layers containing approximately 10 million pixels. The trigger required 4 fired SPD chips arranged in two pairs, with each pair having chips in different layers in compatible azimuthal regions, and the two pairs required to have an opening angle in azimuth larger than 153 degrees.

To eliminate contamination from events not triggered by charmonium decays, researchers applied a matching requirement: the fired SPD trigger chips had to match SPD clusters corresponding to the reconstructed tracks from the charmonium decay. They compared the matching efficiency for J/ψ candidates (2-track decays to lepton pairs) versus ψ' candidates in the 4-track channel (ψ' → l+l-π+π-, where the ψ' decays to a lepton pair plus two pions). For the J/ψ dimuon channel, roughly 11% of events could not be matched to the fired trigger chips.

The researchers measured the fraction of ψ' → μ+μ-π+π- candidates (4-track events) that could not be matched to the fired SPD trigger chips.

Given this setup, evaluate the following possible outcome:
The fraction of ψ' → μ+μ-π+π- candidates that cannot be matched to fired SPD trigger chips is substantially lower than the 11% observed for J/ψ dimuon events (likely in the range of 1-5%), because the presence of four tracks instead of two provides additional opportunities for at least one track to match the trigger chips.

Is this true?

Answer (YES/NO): NO